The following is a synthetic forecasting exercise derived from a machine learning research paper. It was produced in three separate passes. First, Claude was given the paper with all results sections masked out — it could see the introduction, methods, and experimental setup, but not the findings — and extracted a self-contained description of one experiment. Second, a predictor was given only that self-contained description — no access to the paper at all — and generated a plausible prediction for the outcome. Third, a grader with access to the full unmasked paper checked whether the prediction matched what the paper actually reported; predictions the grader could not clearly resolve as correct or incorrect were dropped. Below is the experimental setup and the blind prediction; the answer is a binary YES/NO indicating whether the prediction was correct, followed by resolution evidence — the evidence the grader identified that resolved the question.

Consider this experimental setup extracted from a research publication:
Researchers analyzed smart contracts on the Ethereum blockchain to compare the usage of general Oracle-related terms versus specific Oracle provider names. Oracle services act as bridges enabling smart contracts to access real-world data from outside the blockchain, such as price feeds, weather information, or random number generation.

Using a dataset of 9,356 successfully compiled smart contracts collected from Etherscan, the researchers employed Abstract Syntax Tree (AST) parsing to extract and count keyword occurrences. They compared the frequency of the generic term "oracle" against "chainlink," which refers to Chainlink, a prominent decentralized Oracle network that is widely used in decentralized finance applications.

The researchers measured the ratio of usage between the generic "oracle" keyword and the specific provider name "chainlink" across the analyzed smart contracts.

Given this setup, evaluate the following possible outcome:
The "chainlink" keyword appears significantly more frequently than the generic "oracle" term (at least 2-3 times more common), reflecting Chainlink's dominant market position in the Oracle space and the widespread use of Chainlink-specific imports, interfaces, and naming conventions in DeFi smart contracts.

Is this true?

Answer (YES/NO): NO